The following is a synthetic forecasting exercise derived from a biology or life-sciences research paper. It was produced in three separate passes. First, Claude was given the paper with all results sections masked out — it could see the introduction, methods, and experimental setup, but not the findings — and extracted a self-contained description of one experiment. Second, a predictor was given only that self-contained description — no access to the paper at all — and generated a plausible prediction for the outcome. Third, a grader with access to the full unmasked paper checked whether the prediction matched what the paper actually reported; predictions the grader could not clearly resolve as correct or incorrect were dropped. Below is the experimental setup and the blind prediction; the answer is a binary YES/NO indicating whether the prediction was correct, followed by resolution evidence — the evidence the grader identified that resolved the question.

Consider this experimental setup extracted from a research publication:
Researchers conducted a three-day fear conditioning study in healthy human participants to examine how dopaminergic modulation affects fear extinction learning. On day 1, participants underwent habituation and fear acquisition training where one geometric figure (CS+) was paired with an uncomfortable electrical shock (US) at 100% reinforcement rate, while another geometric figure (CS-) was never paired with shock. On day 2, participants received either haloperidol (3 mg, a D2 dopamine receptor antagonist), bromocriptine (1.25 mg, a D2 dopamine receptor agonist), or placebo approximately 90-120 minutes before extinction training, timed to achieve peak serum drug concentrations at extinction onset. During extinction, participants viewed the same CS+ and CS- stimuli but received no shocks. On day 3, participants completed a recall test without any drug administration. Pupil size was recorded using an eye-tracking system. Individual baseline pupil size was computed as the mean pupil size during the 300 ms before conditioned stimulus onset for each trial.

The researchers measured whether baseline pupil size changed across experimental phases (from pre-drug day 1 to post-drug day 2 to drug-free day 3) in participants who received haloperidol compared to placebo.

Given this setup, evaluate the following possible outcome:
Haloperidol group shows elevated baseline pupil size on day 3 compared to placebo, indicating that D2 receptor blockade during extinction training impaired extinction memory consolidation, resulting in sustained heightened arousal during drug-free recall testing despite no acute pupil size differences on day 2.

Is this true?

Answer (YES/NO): NO